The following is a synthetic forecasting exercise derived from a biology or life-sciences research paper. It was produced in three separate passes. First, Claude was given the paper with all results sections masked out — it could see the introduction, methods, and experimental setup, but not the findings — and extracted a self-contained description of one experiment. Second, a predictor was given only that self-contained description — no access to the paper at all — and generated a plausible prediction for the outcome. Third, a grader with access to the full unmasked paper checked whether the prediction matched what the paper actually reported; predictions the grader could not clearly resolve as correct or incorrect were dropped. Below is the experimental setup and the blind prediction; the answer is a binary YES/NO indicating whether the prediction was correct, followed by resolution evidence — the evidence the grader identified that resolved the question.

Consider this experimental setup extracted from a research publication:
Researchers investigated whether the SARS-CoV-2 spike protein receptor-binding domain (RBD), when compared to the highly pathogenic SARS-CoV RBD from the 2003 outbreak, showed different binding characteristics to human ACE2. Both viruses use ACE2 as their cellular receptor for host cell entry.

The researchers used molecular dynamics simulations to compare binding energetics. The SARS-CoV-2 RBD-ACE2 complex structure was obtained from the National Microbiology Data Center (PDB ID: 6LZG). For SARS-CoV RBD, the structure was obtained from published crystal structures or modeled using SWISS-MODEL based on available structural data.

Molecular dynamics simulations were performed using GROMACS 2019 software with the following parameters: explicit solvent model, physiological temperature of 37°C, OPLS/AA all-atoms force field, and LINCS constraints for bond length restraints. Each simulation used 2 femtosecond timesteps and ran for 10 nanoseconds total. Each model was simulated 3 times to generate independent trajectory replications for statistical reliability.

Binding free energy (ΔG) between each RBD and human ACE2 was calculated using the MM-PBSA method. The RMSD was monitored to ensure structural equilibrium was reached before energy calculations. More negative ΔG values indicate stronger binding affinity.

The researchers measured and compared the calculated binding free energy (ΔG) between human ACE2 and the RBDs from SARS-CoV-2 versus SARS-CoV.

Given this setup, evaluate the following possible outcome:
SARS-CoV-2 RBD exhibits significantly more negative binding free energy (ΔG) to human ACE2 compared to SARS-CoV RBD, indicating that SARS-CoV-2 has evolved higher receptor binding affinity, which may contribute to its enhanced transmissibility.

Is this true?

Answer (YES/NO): YES